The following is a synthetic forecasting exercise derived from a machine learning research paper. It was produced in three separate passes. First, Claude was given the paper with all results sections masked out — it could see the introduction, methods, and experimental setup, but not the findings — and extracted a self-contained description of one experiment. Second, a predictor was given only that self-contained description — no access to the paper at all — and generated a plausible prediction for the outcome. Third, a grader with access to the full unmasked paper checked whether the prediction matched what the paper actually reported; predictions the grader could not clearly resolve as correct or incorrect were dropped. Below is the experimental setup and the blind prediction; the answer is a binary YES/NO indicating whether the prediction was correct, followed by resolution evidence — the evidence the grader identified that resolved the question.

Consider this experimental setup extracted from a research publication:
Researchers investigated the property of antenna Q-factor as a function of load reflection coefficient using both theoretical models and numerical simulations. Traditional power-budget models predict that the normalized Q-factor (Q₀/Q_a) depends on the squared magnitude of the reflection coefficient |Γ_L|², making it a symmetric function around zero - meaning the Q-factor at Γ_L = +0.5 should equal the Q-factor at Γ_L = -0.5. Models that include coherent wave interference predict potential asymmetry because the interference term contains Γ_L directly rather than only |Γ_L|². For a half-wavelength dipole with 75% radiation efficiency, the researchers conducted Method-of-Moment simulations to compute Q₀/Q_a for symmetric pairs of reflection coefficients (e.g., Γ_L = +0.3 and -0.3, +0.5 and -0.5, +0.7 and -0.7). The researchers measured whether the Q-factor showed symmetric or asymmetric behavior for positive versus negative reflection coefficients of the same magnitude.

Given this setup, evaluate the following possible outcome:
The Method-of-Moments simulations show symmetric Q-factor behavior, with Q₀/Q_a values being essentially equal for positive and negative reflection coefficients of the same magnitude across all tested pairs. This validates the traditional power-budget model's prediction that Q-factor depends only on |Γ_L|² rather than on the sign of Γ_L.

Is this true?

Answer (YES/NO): NO